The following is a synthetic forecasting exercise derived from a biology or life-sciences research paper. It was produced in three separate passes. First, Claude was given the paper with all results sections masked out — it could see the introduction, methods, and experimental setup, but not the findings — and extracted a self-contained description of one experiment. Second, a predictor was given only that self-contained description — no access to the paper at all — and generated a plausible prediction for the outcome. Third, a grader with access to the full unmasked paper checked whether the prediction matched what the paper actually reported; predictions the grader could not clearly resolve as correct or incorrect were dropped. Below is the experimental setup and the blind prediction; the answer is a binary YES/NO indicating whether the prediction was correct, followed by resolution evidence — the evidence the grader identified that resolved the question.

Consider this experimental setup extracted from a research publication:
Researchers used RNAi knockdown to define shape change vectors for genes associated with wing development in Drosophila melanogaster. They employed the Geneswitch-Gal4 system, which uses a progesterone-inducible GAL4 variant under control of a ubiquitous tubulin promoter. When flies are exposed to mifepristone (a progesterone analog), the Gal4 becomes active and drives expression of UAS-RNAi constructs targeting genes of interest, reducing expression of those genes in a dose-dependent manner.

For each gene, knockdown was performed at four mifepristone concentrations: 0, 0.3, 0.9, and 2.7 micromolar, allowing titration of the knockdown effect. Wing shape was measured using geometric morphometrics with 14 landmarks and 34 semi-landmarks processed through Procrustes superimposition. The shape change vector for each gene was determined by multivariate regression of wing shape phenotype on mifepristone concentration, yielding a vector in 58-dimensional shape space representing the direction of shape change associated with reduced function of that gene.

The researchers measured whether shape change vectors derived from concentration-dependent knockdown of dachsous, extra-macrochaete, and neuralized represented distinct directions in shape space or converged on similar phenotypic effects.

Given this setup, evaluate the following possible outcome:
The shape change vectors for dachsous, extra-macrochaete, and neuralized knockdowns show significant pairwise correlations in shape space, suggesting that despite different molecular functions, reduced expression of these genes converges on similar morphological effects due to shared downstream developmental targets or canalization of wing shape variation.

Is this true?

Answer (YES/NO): NO